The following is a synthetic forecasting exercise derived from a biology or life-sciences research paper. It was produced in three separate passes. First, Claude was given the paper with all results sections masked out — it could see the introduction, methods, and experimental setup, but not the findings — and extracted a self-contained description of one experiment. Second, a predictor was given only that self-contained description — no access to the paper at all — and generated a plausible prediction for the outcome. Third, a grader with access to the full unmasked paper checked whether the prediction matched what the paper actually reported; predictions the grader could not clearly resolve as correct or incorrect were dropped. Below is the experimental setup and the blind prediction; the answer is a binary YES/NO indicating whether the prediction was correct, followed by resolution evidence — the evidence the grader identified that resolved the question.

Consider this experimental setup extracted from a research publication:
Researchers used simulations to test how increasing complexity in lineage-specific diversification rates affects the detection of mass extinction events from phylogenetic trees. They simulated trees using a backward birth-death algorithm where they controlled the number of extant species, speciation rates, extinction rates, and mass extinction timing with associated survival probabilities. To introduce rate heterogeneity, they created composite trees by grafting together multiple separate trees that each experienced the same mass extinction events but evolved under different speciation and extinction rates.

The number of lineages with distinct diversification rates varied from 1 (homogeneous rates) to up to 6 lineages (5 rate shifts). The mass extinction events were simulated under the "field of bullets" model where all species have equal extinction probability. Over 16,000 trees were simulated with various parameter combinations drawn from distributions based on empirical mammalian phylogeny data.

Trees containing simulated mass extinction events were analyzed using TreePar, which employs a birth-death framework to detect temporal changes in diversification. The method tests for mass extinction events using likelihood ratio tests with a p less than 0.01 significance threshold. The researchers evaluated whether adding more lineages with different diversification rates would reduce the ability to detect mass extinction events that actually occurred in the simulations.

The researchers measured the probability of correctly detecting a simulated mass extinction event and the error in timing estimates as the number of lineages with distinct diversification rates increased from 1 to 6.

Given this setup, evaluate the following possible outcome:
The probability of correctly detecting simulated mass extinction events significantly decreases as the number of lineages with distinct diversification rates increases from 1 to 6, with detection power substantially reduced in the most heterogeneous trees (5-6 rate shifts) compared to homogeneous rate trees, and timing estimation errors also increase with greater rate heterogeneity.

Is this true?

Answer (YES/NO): NO